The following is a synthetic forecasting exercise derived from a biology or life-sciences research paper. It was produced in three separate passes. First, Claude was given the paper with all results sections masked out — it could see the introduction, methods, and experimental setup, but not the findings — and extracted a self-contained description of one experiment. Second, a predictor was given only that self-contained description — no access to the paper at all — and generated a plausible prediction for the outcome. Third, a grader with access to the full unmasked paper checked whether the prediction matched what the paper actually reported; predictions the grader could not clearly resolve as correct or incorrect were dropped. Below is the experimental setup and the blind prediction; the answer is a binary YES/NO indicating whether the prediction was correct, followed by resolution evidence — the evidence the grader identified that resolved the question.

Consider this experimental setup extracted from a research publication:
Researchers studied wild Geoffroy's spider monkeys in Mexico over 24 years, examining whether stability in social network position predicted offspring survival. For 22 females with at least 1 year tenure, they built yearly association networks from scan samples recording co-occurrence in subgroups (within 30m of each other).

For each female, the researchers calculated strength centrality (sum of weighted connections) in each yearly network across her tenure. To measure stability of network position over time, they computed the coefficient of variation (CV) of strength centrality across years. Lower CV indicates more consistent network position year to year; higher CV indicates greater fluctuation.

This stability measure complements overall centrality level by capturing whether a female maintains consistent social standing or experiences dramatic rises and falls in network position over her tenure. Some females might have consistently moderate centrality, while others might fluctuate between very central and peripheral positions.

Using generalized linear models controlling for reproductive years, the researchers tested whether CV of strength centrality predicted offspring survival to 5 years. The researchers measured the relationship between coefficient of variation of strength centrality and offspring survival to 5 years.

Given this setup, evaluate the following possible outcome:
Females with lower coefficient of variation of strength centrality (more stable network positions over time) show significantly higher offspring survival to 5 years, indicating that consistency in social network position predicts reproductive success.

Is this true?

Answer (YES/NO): YES